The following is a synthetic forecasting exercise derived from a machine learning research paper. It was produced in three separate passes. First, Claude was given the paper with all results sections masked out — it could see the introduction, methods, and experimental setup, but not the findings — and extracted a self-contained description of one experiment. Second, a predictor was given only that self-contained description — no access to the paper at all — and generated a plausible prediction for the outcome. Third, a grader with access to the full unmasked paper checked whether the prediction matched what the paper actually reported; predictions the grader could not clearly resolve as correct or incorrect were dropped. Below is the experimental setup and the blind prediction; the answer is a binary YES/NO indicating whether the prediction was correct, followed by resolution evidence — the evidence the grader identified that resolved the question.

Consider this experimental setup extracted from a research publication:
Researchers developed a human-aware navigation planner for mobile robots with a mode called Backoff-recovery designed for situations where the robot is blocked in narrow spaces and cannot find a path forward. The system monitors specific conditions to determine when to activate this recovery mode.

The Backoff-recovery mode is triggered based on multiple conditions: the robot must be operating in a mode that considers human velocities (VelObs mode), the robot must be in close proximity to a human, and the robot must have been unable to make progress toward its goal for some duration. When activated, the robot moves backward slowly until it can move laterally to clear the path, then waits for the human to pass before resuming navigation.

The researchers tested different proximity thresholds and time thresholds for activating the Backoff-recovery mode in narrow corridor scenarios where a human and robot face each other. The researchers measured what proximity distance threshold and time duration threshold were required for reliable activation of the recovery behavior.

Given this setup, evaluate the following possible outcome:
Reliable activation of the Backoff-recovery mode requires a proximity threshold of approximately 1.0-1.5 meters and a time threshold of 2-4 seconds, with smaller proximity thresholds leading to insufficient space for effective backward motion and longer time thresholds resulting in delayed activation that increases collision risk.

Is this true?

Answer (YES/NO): NO